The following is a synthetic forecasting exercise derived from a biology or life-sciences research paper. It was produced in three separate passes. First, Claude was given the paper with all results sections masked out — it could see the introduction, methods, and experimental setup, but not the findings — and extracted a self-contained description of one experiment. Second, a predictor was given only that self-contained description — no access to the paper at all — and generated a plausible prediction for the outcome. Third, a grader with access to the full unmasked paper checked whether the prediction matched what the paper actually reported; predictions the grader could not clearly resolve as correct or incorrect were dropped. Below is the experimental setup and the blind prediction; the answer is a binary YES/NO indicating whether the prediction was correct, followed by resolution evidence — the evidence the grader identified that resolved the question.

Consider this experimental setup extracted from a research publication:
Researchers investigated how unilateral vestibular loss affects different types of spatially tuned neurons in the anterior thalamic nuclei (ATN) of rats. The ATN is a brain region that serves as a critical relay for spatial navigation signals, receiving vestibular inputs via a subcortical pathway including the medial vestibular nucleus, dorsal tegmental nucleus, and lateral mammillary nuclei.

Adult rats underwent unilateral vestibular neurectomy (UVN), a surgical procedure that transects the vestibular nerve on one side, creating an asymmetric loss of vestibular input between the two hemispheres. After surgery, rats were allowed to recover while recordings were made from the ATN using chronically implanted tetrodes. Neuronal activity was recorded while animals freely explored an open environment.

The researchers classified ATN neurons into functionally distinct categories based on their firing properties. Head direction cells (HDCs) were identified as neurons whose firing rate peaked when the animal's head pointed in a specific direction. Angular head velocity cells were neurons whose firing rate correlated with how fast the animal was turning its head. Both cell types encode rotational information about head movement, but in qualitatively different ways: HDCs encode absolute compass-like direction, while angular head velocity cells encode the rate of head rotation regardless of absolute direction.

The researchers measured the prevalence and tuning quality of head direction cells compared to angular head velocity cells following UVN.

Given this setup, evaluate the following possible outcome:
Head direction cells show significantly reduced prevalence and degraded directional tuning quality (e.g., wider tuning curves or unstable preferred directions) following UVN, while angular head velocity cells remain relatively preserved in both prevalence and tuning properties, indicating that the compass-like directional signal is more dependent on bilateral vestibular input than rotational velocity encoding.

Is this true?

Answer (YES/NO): YES